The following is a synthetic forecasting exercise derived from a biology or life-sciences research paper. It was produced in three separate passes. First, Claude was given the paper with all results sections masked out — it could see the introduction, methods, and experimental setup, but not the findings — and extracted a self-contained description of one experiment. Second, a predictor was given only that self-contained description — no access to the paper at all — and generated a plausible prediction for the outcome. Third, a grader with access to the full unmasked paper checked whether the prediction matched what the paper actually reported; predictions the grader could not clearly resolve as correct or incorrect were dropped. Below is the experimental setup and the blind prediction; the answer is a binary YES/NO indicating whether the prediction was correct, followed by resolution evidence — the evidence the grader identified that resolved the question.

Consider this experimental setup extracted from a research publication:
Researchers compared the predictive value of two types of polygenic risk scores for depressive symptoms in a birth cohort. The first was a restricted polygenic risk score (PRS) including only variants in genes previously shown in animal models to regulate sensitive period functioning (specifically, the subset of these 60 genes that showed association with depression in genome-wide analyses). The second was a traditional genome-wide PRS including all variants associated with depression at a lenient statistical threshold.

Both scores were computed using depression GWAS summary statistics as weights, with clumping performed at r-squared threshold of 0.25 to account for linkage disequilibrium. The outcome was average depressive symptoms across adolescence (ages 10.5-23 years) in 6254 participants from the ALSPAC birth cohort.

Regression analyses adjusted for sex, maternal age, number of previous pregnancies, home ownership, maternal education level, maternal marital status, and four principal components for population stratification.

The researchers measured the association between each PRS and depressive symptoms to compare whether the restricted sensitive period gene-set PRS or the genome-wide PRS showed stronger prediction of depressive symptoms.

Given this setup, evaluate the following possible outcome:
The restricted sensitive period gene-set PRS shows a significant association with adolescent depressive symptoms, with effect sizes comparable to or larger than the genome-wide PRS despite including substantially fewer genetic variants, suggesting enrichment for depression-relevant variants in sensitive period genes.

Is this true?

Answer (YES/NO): NO